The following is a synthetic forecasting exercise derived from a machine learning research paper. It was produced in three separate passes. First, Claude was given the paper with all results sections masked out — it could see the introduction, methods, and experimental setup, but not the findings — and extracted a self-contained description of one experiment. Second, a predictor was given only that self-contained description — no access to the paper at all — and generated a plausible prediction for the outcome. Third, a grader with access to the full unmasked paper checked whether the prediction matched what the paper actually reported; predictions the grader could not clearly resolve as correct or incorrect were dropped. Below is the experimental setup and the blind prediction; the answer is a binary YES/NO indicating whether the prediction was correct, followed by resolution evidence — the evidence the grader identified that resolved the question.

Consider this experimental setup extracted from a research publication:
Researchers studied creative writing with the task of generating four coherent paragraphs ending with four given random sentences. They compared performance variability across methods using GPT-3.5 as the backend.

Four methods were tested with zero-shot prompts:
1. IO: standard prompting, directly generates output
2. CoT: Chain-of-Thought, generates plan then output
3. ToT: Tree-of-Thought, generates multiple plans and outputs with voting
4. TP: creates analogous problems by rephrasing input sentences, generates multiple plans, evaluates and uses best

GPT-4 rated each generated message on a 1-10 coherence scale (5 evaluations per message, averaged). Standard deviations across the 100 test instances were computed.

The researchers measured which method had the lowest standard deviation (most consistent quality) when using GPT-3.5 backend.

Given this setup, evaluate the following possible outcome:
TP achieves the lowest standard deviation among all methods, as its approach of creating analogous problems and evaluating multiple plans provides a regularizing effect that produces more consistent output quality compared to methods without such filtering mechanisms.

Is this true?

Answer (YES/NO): YES